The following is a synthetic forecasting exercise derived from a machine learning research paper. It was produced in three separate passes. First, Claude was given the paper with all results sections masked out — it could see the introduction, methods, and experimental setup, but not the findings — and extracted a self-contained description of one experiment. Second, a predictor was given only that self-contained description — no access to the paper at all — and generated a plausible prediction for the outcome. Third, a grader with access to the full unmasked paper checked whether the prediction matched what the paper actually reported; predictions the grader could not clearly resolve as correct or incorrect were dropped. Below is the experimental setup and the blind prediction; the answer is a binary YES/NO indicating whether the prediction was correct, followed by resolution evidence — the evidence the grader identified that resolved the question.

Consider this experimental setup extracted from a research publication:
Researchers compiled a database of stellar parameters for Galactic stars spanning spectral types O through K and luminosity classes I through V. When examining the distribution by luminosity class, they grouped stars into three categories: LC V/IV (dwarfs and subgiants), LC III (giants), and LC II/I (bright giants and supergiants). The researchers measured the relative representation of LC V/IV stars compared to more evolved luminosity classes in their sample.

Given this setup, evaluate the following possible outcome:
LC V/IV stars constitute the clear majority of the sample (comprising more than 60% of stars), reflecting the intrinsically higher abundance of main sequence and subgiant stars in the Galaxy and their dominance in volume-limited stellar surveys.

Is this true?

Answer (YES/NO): NO